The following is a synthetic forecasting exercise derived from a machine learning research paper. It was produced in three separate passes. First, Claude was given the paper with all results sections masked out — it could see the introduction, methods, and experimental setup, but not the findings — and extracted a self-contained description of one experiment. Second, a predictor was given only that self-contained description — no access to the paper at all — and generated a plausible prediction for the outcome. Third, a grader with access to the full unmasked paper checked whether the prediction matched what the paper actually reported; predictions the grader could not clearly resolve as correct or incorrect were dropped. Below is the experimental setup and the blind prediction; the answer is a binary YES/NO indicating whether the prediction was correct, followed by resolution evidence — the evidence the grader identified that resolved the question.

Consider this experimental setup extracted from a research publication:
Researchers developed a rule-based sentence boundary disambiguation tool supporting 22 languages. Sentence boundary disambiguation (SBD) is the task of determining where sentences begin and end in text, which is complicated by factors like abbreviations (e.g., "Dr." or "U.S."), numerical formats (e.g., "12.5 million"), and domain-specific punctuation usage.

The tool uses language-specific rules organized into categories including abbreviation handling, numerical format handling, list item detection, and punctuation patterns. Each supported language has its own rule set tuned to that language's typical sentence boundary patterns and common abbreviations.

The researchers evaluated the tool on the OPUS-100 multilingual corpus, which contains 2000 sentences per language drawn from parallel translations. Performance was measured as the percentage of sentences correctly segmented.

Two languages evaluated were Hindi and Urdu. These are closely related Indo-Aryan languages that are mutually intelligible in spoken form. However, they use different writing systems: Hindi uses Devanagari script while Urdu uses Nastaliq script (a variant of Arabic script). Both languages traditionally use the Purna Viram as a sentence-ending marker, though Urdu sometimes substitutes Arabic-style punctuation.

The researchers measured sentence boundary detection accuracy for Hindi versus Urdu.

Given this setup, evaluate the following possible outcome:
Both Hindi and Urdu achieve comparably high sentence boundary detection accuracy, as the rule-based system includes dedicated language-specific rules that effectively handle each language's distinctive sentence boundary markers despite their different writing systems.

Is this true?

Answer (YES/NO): NO